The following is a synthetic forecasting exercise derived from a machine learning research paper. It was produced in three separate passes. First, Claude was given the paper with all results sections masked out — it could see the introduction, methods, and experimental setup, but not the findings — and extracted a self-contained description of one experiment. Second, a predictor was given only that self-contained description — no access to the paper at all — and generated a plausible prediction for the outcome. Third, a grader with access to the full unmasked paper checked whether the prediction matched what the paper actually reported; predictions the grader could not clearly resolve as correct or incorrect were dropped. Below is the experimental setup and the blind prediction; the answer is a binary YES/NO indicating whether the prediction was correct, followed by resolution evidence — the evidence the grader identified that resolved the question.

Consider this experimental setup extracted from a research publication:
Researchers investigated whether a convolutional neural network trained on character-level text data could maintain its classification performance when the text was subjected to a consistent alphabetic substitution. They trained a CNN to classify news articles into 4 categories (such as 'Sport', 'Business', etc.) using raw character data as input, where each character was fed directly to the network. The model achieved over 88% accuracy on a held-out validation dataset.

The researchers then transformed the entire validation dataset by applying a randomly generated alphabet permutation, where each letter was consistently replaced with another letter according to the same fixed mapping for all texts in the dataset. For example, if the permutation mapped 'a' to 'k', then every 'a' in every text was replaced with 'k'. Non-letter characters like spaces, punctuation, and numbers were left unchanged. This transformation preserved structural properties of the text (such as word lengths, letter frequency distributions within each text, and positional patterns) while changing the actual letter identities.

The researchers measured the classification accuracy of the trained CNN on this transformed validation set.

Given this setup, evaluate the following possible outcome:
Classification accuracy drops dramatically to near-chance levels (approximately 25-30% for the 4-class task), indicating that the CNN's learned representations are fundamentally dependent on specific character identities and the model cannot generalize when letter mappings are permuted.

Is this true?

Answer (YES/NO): YES